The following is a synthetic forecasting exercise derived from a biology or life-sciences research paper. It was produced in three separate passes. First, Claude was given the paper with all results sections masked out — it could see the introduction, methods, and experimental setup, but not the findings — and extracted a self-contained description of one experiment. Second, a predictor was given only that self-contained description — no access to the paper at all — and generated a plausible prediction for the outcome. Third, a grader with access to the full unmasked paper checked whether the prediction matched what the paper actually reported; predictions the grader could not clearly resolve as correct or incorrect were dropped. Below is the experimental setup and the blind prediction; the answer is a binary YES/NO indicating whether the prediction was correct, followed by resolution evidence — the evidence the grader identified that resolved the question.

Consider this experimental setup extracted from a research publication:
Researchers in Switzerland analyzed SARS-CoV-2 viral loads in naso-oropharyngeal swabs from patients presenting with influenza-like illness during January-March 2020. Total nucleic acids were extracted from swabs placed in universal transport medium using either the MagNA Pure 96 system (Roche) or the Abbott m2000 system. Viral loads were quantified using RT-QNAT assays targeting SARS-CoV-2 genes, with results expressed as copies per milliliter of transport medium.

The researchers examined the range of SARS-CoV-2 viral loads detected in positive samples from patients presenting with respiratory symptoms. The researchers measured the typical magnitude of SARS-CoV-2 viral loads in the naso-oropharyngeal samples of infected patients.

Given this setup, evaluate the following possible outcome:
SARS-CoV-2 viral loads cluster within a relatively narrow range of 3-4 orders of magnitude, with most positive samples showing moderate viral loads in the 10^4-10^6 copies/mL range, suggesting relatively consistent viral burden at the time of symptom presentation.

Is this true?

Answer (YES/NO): NO